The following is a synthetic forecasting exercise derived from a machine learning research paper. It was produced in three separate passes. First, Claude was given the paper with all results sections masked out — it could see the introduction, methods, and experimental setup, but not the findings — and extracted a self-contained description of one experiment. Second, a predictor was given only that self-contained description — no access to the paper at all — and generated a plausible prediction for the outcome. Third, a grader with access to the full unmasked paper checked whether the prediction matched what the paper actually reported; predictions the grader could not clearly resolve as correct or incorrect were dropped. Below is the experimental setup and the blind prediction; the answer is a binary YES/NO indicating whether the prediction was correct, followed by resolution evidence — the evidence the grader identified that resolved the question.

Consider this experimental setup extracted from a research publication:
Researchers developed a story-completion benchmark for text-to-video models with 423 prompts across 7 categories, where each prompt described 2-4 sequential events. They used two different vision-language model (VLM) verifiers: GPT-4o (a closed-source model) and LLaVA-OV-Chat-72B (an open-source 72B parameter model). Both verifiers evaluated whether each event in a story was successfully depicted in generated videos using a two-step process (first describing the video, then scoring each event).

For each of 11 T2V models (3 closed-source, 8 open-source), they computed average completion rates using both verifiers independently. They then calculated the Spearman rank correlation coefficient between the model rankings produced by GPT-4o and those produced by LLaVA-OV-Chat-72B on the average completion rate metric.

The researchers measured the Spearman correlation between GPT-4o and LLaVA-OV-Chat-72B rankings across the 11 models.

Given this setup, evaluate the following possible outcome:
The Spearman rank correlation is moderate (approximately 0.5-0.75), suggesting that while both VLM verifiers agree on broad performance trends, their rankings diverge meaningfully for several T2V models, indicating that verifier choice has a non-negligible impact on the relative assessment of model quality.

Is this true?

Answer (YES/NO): NO